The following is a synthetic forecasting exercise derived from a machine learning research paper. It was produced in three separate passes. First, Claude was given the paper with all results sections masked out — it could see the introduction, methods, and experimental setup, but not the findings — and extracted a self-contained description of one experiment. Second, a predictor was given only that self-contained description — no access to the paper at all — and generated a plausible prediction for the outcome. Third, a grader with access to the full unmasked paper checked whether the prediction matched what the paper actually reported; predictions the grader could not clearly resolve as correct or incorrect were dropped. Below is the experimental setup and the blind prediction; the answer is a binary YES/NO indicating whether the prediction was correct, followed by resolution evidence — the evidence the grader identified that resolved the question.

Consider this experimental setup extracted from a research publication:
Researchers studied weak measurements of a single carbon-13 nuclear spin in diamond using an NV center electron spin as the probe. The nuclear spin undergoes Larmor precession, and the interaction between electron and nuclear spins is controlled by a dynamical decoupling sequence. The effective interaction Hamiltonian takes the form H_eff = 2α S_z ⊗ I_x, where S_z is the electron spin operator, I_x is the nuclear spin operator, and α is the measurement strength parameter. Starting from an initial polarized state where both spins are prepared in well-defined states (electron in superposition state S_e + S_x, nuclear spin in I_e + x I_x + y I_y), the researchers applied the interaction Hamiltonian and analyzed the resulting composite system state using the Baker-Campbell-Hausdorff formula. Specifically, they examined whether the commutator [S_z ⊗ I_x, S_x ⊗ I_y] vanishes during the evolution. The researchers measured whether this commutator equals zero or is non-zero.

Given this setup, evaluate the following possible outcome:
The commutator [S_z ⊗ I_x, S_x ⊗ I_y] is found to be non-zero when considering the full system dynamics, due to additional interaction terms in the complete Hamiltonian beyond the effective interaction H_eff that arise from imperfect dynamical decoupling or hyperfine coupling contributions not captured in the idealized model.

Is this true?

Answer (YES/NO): NO